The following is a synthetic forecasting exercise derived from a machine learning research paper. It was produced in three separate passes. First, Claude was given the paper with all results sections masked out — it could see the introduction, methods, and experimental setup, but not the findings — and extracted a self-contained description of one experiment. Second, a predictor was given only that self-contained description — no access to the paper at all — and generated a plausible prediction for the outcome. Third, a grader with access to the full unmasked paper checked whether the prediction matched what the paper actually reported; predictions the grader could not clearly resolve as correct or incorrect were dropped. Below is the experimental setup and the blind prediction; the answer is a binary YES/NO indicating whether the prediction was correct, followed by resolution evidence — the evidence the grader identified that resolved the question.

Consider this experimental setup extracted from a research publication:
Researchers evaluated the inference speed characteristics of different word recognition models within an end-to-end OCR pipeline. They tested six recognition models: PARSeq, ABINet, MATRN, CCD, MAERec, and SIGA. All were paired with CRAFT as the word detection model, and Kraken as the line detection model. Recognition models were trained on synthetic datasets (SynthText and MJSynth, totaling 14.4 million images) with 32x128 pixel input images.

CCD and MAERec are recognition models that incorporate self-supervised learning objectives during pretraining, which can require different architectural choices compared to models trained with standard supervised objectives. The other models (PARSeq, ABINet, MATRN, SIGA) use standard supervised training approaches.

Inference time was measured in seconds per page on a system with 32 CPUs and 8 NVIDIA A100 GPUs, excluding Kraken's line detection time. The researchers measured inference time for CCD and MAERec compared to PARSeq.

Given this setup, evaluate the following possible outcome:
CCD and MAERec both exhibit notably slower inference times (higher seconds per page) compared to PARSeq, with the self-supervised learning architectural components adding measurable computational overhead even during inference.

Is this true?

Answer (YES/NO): YES